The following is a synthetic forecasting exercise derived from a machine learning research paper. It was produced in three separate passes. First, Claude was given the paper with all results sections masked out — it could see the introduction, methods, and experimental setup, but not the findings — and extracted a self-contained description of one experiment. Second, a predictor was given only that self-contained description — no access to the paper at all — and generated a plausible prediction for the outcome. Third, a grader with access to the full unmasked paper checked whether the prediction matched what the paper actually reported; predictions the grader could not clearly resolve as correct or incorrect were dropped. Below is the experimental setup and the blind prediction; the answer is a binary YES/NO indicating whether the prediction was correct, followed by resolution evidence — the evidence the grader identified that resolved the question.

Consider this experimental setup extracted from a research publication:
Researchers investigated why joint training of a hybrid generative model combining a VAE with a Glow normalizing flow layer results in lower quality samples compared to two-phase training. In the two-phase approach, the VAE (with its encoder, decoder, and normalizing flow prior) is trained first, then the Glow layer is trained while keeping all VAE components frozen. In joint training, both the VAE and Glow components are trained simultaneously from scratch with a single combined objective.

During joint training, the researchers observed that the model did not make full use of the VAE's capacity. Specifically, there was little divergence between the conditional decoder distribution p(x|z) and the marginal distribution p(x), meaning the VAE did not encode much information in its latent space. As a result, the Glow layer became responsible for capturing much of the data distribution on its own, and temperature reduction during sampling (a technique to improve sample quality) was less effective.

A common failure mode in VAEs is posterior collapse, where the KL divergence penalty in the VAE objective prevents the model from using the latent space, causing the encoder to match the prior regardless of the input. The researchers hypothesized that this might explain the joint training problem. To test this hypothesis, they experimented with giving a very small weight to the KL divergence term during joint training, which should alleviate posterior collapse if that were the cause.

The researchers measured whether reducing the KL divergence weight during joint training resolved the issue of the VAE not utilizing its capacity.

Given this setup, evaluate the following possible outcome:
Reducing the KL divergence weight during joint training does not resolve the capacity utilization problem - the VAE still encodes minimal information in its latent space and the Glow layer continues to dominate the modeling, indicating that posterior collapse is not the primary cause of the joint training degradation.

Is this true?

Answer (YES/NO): YES